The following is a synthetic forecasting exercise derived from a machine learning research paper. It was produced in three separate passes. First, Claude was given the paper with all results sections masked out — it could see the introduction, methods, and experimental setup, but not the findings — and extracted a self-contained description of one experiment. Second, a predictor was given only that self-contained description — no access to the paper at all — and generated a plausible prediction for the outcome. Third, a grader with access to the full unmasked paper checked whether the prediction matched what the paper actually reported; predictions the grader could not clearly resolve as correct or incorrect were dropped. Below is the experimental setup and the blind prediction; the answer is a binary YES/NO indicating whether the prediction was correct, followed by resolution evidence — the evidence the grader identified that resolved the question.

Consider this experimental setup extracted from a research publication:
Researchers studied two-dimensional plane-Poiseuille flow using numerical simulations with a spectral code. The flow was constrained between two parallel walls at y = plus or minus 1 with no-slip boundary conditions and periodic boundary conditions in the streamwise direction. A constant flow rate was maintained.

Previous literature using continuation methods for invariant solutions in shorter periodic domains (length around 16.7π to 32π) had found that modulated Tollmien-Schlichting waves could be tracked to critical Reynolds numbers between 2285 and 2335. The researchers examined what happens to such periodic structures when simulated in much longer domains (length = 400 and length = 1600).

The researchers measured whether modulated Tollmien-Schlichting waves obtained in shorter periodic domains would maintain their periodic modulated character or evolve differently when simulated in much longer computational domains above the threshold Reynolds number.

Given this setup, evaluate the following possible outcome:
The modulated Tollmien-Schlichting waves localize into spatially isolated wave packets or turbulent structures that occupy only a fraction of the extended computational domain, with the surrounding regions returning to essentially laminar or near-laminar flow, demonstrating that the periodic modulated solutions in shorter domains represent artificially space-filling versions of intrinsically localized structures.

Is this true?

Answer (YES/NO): YES